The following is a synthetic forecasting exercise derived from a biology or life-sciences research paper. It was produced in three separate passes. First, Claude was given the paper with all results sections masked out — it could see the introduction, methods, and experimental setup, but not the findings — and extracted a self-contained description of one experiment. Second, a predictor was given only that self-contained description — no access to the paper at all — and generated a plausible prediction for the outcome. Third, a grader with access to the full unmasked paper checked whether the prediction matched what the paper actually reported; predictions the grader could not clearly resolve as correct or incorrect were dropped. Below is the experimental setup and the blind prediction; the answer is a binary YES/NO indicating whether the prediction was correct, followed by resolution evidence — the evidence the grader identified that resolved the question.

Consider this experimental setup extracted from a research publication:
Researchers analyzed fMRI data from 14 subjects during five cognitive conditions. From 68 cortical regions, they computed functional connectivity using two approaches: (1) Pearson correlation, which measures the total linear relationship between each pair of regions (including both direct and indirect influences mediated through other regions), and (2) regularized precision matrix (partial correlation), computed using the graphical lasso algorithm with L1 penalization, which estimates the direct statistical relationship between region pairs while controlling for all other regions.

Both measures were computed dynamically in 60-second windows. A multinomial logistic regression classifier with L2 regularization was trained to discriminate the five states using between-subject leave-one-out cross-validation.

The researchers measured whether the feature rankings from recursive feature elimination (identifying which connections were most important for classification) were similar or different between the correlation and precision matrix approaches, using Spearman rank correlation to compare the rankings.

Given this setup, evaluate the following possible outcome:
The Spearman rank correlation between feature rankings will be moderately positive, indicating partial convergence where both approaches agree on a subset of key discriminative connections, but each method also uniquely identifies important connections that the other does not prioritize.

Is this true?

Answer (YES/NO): NO